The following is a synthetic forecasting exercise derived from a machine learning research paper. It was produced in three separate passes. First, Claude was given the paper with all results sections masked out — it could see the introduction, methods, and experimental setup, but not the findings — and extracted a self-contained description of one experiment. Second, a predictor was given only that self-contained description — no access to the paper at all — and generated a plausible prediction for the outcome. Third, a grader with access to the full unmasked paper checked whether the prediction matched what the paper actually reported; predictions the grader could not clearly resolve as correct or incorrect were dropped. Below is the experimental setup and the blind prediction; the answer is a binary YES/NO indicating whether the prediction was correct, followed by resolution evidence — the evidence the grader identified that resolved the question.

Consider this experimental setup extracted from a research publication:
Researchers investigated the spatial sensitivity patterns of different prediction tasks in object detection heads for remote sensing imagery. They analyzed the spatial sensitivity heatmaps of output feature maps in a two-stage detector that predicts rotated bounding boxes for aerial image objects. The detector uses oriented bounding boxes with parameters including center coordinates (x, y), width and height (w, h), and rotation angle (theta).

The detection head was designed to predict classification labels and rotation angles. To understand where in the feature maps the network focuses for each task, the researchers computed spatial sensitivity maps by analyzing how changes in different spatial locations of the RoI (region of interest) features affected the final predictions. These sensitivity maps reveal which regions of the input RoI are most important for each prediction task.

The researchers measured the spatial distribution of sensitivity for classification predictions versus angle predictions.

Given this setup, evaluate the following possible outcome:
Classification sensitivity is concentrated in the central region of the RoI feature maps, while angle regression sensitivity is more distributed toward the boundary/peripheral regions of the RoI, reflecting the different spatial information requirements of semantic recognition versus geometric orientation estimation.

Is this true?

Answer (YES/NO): YES